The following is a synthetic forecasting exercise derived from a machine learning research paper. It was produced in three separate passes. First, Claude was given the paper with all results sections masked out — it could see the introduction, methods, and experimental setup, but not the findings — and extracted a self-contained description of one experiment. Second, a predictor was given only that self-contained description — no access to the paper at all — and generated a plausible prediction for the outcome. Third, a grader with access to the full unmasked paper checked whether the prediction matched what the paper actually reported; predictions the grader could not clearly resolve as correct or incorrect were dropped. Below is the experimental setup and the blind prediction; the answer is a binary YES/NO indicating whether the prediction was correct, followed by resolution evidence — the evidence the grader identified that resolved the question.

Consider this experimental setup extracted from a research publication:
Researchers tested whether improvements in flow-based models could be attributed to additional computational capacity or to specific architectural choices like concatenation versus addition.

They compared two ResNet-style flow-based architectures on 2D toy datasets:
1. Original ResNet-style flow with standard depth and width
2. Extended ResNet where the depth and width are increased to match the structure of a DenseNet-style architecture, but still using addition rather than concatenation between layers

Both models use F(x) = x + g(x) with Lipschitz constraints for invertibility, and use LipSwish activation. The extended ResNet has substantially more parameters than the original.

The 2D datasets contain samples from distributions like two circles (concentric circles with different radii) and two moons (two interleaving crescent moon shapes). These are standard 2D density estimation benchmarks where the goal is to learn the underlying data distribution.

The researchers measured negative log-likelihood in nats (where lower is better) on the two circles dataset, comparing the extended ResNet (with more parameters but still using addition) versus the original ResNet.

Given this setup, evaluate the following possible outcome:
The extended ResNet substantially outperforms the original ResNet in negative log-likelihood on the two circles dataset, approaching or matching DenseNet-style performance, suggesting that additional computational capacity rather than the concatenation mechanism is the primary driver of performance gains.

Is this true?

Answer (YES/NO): NO